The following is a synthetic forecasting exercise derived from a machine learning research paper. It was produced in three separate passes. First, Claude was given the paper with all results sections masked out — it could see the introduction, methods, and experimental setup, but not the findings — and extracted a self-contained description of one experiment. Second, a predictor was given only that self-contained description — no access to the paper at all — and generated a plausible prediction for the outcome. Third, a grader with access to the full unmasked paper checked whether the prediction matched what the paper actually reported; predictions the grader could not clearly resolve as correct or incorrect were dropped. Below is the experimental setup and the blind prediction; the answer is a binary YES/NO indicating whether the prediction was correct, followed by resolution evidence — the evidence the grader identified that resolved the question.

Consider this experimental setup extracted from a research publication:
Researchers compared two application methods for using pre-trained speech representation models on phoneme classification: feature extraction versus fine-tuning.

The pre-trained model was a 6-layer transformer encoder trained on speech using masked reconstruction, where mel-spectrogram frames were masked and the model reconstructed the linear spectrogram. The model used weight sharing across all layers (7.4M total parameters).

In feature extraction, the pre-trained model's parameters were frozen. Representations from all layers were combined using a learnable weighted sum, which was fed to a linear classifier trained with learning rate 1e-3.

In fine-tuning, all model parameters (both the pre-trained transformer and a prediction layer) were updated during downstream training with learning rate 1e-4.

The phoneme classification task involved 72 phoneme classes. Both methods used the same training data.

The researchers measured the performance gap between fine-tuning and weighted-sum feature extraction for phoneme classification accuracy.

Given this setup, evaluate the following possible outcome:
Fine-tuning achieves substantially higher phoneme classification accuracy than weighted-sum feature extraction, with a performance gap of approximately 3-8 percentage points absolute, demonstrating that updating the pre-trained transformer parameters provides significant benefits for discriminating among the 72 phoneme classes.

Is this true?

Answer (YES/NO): NO